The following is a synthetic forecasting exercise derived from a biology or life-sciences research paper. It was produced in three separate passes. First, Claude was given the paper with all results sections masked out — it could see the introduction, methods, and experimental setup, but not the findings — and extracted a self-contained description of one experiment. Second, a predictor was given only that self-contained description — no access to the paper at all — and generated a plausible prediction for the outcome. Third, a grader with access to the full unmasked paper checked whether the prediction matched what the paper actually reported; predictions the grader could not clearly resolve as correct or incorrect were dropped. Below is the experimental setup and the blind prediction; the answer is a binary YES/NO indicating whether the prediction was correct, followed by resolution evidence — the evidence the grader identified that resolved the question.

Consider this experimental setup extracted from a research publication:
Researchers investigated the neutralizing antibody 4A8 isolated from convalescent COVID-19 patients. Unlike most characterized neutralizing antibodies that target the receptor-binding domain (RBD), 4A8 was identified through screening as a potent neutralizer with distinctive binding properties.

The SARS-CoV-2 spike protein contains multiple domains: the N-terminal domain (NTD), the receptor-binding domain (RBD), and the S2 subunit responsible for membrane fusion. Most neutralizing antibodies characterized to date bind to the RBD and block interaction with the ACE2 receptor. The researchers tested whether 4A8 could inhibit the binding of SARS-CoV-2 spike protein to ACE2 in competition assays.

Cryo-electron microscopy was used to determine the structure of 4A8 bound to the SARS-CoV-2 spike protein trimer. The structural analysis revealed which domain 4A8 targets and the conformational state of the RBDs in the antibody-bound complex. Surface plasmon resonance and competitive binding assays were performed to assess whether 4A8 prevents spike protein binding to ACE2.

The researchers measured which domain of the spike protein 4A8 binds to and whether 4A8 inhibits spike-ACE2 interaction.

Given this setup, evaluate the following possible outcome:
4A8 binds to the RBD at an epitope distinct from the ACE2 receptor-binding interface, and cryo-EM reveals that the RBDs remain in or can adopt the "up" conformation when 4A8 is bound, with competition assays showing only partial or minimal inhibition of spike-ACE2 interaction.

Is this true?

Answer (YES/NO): NO